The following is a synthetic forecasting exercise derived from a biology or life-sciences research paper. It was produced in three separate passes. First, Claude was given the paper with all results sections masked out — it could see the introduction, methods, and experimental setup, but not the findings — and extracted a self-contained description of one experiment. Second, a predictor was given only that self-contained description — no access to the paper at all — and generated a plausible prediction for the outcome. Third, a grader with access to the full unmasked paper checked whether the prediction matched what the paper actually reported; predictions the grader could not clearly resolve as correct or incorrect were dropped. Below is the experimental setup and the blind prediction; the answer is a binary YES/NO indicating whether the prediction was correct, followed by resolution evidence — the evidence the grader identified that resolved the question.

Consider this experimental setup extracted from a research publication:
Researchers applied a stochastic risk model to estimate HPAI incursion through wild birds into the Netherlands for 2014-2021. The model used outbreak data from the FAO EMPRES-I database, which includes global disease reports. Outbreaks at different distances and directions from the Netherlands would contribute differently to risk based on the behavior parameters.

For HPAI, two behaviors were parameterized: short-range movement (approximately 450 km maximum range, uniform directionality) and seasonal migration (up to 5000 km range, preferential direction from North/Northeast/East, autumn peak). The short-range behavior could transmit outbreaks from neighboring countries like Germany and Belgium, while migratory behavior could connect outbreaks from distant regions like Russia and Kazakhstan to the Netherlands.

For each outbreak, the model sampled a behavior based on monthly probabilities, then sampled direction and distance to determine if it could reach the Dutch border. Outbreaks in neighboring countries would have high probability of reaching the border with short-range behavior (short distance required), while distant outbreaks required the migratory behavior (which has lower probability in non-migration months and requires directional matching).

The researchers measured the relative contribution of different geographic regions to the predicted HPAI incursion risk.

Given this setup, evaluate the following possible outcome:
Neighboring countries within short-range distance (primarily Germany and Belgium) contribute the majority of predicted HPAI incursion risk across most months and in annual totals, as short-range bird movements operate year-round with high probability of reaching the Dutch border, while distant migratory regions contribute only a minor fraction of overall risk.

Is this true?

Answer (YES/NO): NO